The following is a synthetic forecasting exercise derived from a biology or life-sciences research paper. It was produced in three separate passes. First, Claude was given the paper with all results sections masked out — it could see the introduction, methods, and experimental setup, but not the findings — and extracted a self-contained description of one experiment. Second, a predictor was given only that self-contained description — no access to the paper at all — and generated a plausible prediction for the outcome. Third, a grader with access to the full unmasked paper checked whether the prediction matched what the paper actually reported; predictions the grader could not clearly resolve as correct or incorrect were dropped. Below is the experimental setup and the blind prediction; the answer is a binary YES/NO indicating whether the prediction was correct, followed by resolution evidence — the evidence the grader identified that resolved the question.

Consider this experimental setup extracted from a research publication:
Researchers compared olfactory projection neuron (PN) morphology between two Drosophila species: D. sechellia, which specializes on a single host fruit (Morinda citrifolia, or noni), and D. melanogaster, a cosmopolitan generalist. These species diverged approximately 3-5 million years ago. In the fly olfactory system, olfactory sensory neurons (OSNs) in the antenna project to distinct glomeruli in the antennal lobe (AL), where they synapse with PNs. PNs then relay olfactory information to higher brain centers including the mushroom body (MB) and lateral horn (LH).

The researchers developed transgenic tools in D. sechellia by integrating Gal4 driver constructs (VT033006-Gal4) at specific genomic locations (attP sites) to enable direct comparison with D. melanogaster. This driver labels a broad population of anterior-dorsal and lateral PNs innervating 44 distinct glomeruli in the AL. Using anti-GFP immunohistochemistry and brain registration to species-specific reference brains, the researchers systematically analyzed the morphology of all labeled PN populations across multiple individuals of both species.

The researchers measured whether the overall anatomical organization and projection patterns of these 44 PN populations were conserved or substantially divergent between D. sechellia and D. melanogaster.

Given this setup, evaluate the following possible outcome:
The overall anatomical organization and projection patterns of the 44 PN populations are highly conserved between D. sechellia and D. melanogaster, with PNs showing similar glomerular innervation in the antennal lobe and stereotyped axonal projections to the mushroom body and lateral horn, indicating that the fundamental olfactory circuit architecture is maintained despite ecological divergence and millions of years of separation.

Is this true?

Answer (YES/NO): YES